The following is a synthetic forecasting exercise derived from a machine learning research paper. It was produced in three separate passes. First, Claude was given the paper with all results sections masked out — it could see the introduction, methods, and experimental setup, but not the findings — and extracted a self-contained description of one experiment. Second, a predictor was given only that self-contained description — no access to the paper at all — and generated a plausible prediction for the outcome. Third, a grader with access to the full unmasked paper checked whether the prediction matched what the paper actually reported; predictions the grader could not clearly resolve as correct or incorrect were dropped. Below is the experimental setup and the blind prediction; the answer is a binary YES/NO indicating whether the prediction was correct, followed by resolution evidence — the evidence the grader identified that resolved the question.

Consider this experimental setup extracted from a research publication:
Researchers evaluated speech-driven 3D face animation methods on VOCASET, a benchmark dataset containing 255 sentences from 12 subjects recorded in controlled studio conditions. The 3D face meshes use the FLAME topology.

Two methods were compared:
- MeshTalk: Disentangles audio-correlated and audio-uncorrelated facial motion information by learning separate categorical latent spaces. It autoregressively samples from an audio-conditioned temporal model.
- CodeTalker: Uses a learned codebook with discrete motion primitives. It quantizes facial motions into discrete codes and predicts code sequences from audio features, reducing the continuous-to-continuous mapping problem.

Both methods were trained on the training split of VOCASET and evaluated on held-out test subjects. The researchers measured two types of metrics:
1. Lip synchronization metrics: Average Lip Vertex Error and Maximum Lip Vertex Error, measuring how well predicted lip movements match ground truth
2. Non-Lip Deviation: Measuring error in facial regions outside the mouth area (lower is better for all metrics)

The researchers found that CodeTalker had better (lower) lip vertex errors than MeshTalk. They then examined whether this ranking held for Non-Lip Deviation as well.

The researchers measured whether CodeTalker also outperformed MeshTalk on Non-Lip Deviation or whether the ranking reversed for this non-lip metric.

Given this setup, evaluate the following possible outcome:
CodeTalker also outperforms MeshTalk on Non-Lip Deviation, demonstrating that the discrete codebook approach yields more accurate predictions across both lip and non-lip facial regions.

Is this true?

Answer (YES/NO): YES